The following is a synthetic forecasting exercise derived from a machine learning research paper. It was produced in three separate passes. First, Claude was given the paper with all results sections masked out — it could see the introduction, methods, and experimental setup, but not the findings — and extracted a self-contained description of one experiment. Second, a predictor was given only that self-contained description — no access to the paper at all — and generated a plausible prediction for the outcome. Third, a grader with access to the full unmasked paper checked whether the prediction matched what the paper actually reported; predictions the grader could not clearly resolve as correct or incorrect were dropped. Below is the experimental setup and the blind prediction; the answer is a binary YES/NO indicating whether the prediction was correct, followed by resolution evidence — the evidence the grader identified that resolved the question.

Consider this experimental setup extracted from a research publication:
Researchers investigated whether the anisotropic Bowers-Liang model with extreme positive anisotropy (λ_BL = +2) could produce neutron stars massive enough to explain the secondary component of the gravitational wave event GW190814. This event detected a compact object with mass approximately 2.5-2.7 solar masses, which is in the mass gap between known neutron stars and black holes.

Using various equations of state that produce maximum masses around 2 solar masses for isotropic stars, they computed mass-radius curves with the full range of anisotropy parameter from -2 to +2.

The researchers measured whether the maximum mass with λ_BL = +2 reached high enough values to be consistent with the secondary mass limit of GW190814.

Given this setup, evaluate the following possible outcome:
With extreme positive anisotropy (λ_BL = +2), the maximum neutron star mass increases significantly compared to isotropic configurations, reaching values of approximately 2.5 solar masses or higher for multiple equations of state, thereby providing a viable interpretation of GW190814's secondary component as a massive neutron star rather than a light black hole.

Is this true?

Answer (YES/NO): YES